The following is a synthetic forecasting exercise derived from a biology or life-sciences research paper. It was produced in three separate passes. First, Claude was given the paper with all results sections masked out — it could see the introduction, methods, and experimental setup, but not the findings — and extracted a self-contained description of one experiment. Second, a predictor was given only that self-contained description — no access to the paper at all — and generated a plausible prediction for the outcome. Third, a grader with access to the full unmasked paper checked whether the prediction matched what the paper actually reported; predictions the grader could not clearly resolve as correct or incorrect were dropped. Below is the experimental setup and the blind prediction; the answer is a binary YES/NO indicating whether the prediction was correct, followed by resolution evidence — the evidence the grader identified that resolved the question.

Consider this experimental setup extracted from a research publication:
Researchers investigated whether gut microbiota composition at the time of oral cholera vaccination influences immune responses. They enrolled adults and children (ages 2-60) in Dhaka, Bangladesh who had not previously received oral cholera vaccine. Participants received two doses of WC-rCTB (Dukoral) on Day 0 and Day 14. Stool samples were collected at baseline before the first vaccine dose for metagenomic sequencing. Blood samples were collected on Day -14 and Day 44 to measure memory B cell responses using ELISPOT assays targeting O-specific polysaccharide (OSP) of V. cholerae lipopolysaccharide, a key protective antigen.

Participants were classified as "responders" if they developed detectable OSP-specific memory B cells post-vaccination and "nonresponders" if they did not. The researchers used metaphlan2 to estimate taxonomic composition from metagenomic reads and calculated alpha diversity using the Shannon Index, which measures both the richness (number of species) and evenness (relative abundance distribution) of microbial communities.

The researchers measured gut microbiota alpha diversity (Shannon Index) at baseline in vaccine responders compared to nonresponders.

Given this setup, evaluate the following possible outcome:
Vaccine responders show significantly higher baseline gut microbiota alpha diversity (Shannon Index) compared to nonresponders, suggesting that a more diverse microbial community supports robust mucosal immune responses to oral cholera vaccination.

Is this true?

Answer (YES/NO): NO